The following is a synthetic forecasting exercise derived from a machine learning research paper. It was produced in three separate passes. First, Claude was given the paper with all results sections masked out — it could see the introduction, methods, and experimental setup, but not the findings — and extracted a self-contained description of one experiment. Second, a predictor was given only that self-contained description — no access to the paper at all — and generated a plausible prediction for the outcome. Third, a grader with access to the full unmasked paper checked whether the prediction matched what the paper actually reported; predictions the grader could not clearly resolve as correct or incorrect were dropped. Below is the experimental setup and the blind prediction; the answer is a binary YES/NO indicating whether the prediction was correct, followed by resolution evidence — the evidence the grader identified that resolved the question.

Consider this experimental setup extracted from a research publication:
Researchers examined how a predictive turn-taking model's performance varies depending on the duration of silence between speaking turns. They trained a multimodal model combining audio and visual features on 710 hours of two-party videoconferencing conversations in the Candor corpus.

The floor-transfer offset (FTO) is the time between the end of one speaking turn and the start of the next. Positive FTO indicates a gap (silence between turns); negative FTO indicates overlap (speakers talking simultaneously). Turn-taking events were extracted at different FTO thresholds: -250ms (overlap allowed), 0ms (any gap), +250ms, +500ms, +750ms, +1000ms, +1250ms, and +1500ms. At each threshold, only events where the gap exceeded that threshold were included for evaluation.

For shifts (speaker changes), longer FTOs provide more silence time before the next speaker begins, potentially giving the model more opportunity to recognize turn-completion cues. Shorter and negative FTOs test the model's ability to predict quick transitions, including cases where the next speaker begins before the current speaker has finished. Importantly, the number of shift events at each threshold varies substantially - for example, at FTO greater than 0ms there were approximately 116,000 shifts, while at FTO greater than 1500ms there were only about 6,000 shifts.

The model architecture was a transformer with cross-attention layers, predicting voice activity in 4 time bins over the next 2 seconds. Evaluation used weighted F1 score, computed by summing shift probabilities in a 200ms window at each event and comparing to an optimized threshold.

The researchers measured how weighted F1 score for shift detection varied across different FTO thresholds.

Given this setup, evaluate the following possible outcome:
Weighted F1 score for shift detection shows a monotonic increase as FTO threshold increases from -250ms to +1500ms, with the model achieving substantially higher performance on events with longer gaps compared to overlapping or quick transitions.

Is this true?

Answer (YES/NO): NO